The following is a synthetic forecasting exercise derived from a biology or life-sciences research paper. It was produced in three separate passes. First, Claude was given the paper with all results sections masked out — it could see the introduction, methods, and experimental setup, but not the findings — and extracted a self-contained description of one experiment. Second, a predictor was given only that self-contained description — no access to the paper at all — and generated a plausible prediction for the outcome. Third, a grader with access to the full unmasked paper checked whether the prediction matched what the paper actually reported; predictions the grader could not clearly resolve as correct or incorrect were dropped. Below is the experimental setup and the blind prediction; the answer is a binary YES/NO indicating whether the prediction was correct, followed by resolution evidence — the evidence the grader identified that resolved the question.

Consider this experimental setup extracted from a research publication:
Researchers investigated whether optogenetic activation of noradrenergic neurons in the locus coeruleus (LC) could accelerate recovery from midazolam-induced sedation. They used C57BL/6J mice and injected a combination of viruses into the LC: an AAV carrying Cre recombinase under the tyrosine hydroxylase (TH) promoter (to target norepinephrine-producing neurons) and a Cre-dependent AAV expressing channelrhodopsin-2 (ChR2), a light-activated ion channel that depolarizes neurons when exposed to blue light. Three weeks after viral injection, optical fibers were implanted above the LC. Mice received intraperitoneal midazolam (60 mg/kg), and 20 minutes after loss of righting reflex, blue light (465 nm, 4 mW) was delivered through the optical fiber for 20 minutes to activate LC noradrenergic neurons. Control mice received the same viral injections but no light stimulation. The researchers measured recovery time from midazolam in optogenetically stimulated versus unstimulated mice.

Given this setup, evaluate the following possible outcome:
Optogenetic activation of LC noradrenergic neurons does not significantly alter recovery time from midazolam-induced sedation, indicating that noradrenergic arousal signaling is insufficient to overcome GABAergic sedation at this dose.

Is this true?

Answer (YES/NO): NO